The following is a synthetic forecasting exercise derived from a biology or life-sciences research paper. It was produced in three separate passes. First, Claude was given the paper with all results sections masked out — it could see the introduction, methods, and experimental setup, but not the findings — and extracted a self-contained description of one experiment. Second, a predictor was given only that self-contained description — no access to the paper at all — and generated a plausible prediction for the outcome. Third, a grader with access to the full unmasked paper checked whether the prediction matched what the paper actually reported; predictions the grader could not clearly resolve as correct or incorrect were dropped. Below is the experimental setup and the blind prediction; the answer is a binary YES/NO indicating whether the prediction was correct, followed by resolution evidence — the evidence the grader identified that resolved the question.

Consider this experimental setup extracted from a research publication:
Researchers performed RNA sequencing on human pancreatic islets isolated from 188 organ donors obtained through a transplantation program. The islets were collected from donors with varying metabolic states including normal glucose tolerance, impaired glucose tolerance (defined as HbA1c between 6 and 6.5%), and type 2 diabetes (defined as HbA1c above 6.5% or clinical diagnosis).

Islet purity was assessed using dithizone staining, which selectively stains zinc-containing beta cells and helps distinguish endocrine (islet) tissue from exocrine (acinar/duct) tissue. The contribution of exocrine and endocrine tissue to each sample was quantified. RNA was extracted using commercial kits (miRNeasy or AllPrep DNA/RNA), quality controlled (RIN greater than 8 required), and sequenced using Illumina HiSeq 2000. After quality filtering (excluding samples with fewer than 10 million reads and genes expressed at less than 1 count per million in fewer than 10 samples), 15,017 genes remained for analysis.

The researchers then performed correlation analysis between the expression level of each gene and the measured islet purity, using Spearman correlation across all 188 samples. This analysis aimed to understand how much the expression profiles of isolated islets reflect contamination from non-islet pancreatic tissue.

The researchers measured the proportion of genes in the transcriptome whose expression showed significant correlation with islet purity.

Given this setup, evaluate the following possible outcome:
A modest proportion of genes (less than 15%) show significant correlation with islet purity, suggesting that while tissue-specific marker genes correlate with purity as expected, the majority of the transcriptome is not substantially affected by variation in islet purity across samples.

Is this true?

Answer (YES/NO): NO